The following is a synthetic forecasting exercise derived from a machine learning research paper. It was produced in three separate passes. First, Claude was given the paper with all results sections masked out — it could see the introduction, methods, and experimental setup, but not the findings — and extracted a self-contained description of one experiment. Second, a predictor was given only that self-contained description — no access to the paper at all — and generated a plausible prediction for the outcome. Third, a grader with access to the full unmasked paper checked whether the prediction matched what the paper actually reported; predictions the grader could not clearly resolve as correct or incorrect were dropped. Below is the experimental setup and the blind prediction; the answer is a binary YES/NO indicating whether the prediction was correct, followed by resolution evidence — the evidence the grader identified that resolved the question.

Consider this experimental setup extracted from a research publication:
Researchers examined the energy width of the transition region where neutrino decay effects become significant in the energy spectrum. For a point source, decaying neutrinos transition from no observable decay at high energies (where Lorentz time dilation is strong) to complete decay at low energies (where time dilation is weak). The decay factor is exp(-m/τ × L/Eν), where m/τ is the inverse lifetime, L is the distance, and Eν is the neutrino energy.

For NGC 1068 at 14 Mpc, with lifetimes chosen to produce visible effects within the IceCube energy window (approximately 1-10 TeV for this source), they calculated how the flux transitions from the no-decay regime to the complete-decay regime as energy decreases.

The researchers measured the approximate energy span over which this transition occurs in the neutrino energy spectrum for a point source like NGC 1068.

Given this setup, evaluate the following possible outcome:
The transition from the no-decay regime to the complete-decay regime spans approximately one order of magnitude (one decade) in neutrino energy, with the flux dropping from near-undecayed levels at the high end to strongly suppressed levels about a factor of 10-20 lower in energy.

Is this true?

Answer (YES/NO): YES